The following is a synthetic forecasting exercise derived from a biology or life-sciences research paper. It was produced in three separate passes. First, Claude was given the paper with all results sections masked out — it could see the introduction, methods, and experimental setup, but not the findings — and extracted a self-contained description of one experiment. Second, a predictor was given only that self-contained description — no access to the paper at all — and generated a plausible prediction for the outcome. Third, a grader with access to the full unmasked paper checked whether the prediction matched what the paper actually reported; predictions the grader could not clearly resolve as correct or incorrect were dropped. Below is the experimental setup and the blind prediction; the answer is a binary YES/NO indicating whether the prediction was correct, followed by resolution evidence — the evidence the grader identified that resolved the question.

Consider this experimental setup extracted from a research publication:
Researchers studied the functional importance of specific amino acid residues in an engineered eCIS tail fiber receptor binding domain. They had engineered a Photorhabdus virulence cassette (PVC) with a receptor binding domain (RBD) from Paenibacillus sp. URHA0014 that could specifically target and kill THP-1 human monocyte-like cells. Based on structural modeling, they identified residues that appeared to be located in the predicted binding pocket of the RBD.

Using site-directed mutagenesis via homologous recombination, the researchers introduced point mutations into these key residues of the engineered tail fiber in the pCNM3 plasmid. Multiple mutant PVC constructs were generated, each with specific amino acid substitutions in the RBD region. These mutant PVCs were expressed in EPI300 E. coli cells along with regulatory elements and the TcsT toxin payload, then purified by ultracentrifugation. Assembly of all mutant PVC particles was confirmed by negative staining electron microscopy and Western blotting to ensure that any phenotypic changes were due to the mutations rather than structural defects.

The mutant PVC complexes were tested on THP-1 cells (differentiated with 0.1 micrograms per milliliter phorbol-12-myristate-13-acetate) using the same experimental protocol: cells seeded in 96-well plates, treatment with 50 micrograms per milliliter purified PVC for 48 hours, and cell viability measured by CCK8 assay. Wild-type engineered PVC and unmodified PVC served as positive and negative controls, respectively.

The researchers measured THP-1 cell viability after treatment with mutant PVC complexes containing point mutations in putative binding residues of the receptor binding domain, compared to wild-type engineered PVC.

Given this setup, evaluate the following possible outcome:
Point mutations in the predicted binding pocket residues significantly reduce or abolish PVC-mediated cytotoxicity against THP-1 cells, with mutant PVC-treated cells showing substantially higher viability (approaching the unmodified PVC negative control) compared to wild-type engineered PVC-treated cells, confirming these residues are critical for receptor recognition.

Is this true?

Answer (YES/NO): YES